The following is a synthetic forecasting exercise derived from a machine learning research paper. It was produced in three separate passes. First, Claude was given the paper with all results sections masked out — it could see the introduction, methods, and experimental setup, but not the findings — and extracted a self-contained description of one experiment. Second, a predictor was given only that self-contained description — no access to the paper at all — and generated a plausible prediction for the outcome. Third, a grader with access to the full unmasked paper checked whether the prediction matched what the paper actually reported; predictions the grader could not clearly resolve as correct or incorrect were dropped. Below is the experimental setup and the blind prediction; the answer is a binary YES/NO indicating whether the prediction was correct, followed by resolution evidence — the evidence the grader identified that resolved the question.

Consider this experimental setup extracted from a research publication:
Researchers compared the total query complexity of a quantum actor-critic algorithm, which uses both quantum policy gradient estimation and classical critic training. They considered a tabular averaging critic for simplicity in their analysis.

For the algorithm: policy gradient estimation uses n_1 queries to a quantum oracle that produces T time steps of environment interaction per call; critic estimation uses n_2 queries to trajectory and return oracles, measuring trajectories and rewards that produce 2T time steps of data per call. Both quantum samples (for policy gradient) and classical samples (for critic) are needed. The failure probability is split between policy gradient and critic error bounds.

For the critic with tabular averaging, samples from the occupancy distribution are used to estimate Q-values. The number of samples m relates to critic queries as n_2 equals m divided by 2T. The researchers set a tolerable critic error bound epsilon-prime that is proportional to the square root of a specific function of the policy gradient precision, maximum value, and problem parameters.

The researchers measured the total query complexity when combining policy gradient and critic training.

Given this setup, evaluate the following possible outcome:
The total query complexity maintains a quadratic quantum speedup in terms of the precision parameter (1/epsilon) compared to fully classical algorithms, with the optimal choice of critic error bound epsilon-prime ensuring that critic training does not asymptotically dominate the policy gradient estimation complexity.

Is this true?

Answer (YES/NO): YES